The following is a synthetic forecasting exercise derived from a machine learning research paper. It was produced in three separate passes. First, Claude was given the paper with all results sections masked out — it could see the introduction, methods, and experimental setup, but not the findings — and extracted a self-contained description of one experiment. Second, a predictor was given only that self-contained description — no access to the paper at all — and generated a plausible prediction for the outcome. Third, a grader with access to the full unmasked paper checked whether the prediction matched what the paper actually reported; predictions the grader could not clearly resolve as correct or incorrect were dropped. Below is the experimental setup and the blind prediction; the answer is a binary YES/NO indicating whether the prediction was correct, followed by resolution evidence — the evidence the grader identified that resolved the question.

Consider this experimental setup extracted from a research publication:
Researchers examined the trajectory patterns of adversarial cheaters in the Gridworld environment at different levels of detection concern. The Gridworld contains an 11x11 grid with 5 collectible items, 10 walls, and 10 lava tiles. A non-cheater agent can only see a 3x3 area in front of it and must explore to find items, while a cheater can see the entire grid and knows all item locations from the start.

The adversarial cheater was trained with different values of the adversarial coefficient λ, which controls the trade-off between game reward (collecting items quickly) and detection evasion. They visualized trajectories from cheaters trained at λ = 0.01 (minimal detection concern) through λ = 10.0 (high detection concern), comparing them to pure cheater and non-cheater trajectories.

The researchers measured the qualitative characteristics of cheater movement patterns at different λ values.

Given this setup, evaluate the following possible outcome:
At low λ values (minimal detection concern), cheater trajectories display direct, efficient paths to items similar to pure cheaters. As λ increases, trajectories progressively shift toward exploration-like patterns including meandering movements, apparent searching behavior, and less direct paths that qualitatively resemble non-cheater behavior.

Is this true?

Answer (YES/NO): YES